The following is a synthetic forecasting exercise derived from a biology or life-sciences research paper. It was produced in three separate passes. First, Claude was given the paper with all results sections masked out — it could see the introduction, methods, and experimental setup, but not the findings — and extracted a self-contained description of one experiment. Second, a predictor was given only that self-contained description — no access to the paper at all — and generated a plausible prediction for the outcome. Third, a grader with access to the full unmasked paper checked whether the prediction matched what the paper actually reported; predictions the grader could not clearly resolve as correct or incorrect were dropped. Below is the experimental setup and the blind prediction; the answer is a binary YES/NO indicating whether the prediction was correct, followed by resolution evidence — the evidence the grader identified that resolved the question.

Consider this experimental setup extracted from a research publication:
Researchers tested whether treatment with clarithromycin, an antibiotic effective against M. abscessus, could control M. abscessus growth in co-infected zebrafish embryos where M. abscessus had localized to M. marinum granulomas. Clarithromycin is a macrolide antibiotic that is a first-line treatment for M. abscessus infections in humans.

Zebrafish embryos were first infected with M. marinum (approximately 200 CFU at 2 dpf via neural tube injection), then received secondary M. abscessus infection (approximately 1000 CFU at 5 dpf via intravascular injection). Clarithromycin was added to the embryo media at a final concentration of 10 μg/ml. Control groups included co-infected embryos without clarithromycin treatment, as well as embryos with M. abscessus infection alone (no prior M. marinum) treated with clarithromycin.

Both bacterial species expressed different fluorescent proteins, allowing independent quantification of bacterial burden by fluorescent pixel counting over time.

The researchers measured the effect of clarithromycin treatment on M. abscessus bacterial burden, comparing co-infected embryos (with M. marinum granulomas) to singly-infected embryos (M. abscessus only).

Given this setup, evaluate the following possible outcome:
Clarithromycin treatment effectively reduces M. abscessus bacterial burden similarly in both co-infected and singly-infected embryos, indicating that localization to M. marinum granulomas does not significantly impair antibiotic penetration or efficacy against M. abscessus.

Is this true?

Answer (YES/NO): NO